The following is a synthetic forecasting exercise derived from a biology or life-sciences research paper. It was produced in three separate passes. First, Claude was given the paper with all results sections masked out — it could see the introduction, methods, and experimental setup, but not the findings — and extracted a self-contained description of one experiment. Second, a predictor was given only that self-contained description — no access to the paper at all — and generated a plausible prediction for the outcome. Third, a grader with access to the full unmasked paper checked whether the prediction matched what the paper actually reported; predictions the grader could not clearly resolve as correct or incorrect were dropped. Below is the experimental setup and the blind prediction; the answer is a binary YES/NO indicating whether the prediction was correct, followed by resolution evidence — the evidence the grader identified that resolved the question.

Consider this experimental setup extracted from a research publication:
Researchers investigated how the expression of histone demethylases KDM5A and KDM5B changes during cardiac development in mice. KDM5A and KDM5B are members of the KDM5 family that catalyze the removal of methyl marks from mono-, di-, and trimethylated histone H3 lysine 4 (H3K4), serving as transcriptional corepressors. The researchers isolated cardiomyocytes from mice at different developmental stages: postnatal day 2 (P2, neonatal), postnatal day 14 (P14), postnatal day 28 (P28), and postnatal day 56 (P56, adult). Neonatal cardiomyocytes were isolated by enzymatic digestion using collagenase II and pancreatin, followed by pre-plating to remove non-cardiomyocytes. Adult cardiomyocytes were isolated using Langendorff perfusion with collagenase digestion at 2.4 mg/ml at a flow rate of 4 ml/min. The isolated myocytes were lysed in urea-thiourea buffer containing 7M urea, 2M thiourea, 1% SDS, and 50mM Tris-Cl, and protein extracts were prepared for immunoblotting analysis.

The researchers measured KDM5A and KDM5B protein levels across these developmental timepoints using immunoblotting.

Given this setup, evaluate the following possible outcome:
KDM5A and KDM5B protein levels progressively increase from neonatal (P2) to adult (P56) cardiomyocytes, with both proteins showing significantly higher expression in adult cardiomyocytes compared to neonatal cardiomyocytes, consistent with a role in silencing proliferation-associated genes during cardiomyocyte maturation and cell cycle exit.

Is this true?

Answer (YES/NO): NO